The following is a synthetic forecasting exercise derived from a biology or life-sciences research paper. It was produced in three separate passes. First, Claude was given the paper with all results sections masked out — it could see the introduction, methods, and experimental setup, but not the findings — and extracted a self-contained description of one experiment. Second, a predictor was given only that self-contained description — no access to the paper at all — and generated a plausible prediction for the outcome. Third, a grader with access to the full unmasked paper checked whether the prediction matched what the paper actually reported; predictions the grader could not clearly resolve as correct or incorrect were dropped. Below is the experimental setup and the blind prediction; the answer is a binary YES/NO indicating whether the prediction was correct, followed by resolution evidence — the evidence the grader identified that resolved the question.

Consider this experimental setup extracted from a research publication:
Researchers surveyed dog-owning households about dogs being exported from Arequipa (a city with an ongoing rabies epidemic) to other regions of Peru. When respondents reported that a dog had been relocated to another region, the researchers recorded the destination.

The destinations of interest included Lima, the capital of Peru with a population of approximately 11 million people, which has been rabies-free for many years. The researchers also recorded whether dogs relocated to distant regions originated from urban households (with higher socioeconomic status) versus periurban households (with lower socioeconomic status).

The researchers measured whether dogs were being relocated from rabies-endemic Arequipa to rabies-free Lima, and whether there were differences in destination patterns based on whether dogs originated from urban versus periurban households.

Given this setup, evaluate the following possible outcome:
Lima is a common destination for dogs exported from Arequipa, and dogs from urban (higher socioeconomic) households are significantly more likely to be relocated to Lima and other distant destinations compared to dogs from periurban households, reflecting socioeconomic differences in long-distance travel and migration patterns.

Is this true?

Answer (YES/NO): YES